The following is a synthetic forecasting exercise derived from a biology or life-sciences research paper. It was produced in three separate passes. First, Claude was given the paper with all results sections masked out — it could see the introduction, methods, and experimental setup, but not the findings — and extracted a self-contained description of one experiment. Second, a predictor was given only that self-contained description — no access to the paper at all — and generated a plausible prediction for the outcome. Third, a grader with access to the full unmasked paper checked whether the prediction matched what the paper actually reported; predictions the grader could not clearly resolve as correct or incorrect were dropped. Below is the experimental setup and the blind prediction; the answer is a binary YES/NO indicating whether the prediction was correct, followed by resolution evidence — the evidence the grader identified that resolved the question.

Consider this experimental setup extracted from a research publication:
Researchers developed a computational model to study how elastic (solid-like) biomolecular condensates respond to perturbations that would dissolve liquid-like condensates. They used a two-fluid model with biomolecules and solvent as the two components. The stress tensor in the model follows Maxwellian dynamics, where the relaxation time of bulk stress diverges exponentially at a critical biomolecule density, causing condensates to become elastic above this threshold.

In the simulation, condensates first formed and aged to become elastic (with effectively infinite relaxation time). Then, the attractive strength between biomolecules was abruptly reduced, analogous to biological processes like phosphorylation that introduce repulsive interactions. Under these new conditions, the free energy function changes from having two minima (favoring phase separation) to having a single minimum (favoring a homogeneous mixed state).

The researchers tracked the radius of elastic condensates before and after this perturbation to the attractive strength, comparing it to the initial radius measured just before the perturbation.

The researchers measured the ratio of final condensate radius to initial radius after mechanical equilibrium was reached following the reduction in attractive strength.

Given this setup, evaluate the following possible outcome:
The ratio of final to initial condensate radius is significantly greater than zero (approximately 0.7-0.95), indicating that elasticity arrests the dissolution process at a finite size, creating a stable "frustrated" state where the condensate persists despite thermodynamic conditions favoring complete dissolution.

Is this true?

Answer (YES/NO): NO